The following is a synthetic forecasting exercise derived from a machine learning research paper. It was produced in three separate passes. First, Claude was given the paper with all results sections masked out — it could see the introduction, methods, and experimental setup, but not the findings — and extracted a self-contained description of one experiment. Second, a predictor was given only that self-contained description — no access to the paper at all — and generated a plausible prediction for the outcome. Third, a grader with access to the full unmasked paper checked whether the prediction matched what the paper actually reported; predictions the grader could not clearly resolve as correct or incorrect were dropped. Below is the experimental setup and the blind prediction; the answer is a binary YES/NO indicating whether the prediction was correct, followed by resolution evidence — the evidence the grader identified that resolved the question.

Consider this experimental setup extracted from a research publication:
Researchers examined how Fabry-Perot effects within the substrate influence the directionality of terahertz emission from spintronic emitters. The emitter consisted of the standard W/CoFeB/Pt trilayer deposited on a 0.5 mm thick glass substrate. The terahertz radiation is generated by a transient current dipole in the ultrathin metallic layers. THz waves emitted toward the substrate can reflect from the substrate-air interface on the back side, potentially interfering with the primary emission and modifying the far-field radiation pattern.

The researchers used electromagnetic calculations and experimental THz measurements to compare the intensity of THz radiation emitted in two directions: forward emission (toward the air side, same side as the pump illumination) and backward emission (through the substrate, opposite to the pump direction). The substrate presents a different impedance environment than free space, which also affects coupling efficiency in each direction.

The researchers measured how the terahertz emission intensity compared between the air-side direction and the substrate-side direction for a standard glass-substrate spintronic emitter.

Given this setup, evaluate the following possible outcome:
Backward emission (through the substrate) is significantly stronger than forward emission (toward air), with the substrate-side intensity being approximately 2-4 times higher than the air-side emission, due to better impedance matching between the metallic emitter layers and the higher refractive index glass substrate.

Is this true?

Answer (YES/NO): NO